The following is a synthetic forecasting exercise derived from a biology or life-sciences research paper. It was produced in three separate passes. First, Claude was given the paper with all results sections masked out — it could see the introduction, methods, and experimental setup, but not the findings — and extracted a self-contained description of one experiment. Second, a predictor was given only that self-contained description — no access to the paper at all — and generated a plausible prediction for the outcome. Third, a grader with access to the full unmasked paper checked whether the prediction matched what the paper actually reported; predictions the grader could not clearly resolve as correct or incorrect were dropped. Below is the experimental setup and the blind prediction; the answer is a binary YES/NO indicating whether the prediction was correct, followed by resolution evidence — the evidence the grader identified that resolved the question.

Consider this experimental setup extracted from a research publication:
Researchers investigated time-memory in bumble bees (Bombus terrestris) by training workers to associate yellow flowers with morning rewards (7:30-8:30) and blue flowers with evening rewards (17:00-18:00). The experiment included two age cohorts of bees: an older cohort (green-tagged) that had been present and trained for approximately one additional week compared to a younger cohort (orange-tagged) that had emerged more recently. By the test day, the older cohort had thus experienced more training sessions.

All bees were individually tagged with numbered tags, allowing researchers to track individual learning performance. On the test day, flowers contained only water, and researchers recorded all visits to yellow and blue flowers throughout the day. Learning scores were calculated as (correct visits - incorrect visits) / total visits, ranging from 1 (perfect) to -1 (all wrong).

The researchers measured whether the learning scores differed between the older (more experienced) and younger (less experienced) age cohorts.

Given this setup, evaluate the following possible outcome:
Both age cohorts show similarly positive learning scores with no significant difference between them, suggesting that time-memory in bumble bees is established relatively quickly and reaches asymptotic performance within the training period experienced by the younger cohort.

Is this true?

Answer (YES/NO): YES